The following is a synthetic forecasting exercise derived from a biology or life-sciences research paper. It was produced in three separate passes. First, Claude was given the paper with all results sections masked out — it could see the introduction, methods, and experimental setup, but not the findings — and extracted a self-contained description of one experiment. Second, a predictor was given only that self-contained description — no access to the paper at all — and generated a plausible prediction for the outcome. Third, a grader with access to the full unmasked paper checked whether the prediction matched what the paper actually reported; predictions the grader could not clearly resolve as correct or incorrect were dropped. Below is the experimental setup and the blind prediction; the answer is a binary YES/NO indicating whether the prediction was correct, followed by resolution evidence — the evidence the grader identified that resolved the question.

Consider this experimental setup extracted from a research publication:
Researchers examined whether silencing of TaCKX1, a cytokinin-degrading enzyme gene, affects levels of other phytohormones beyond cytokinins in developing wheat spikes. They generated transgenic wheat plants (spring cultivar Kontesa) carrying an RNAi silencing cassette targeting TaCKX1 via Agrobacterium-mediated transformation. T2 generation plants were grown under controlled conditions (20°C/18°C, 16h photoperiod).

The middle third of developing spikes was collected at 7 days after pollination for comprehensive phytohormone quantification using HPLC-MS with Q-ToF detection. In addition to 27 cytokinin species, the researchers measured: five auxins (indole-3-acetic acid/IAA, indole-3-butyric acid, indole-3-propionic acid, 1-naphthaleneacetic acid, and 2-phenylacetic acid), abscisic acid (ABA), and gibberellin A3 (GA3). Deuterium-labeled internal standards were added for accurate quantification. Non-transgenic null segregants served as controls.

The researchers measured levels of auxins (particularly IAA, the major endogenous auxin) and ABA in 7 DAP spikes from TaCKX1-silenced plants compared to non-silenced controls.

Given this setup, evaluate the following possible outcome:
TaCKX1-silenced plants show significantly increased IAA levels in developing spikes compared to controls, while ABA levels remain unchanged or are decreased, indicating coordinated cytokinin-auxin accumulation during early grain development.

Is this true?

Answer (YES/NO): NO